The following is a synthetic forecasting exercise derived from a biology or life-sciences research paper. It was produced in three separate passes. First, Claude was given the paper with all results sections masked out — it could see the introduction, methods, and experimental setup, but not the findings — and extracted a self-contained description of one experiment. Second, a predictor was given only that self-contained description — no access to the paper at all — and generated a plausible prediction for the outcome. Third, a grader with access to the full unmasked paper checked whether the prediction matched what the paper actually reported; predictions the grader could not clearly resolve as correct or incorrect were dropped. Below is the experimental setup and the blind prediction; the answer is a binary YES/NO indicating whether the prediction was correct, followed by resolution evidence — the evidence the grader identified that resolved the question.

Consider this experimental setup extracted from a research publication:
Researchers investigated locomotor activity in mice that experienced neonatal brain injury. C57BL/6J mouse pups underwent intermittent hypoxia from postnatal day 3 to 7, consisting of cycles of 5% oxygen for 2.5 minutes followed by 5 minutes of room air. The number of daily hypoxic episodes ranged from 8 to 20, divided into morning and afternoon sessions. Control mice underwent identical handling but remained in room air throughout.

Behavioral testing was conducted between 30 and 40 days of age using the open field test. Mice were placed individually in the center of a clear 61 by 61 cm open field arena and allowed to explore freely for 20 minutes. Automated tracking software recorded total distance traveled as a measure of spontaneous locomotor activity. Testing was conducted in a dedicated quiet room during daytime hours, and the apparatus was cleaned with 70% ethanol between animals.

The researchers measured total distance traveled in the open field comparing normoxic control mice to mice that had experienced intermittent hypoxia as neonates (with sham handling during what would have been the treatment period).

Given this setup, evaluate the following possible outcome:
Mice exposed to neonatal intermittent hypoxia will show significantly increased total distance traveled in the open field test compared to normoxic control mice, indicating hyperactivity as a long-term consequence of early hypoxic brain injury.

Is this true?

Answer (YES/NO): NO